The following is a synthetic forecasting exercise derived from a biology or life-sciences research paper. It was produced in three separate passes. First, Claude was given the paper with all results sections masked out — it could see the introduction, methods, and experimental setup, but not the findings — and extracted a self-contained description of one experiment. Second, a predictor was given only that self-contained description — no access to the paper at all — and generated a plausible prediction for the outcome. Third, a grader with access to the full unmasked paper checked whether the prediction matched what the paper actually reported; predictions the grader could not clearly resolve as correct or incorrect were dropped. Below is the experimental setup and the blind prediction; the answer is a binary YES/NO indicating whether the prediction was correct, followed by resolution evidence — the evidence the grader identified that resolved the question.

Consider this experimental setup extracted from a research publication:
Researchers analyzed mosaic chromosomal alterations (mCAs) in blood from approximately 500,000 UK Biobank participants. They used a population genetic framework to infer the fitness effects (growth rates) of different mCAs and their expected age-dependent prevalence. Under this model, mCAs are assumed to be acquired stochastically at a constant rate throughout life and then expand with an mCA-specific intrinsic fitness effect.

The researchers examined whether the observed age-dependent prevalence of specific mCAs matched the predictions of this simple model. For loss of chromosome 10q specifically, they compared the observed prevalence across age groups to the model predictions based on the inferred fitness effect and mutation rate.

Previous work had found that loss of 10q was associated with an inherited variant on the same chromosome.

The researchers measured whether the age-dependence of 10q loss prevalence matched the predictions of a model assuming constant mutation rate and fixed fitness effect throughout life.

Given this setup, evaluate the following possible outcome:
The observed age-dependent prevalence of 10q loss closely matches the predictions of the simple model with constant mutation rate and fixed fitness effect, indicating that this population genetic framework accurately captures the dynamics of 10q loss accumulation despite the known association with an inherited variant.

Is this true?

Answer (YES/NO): NO